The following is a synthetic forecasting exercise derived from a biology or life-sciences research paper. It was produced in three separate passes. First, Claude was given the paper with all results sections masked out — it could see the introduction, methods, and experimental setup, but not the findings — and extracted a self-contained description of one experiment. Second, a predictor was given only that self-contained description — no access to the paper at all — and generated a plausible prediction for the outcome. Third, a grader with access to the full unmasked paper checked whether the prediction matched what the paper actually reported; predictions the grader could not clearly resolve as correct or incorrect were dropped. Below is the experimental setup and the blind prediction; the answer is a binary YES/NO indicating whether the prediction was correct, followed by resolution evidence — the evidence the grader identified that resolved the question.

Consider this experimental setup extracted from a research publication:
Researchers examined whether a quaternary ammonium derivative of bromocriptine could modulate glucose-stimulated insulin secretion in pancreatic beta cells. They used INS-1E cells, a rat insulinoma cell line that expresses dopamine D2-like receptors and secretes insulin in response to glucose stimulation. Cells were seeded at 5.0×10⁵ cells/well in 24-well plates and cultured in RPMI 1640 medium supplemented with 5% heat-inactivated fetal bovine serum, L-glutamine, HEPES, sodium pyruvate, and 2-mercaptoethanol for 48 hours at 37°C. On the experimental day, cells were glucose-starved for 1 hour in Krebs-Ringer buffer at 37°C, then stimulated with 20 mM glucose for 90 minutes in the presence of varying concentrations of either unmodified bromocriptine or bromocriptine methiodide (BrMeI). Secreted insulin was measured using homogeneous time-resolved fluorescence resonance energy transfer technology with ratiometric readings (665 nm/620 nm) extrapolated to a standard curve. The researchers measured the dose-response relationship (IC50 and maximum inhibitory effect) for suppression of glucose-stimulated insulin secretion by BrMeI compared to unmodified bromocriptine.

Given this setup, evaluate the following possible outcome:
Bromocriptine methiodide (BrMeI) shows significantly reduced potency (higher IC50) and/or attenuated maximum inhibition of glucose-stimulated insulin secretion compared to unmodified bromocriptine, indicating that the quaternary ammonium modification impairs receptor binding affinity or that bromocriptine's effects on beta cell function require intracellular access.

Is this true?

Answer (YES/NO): YES